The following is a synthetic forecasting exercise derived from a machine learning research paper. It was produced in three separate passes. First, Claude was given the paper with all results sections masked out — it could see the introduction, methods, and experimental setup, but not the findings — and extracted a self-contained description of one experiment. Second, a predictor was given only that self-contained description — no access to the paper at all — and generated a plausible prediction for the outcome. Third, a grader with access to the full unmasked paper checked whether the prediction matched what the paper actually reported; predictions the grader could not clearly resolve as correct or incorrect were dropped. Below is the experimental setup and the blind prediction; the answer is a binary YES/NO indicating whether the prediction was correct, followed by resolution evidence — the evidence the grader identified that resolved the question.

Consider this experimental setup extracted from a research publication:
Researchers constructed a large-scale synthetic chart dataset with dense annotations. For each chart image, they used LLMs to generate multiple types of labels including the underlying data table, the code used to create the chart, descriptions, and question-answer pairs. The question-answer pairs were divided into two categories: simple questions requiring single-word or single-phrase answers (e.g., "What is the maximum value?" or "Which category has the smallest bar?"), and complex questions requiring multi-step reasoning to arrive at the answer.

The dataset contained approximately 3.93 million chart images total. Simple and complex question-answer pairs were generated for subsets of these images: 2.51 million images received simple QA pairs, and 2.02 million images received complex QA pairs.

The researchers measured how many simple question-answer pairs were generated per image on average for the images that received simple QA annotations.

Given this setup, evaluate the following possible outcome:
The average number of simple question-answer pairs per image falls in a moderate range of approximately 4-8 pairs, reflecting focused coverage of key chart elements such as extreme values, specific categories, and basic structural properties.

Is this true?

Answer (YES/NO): NO